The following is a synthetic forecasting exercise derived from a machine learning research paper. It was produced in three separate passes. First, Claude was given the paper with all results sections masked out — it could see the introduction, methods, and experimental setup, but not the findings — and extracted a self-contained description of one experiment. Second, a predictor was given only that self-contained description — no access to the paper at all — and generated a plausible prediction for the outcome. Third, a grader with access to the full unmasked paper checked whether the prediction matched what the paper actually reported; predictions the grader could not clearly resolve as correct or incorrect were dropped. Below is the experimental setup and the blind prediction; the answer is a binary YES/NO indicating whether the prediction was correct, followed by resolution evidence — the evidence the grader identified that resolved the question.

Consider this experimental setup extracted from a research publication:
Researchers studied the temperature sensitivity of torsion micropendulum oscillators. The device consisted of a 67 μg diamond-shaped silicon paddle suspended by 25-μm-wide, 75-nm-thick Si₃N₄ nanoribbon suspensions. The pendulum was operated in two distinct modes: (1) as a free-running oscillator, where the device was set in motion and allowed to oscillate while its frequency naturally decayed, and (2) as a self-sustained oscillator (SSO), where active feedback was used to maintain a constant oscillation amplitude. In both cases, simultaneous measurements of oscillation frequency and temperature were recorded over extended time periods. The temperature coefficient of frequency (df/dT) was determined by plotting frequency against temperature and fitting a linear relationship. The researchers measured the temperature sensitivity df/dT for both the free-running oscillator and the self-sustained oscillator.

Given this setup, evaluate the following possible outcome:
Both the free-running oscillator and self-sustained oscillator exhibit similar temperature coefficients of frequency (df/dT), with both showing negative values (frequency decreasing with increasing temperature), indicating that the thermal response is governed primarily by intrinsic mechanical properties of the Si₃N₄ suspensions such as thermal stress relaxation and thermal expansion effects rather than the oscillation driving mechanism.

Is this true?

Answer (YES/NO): NO